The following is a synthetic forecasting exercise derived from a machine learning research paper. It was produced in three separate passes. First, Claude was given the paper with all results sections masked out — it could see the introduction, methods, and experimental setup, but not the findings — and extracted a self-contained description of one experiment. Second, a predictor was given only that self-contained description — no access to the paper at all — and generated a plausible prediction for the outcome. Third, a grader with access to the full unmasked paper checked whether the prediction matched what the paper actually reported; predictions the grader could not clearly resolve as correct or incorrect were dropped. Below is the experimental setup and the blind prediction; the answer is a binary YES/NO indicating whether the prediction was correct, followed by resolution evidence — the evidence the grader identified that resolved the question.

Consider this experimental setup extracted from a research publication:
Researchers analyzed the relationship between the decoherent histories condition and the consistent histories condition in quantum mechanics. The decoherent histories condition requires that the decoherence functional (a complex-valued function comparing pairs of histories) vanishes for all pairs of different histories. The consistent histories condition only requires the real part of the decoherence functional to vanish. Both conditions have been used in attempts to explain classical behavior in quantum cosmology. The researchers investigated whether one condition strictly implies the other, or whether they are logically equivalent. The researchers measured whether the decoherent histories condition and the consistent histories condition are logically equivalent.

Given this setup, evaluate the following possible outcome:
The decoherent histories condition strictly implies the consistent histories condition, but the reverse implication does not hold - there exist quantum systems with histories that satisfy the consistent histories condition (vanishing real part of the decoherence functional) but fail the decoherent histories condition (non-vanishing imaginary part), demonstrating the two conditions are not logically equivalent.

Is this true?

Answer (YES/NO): YES